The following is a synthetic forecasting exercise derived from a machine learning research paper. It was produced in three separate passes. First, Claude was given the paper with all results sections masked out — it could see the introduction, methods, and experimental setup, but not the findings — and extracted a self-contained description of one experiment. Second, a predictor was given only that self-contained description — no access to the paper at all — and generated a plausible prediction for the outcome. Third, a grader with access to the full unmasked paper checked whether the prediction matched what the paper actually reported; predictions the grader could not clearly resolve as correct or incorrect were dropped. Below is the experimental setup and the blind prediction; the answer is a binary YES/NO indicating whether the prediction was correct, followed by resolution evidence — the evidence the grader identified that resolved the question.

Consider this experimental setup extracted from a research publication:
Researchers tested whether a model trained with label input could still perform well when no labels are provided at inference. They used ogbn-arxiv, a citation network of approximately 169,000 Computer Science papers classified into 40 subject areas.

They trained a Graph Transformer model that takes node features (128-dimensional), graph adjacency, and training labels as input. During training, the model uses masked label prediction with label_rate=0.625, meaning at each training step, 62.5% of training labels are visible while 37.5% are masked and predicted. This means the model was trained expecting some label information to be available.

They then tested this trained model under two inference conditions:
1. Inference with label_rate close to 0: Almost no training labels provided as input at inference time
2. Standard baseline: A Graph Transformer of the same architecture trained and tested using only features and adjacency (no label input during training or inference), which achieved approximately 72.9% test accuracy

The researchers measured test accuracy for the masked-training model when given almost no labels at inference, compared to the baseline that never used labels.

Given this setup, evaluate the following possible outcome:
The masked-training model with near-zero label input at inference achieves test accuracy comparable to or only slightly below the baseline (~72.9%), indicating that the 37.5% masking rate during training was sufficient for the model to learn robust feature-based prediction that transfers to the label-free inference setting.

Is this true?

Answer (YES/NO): NO